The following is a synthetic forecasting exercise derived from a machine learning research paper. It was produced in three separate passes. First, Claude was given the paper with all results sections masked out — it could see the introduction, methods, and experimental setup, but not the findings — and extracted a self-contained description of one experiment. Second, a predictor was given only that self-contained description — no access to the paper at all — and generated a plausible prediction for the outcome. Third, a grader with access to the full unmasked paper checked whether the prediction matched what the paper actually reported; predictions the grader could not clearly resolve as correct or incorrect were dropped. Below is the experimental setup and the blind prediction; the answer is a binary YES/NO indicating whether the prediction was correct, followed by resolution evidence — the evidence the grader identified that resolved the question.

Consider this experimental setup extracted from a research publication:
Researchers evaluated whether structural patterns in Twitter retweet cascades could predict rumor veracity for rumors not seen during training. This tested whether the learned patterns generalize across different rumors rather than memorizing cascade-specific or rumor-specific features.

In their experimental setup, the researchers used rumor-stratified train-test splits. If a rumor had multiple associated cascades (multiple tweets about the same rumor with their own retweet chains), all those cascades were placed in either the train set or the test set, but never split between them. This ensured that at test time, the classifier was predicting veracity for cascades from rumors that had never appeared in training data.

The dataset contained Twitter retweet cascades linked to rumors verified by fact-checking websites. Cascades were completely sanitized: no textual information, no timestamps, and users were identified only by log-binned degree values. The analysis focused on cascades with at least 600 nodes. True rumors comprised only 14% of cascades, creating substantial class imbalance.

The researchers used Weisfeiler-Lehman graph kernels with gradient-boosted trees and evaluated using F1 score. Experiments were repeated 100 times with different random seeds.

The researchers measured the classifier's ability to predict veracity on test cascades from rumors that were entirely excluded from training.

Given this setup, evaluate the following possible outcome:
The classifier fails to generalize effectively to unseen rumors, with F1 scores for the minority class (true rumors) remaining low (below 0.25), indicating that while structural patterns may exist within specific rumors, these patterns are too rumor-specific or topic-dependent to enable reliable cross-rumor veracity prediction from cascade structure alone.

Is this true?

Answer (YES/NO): NO